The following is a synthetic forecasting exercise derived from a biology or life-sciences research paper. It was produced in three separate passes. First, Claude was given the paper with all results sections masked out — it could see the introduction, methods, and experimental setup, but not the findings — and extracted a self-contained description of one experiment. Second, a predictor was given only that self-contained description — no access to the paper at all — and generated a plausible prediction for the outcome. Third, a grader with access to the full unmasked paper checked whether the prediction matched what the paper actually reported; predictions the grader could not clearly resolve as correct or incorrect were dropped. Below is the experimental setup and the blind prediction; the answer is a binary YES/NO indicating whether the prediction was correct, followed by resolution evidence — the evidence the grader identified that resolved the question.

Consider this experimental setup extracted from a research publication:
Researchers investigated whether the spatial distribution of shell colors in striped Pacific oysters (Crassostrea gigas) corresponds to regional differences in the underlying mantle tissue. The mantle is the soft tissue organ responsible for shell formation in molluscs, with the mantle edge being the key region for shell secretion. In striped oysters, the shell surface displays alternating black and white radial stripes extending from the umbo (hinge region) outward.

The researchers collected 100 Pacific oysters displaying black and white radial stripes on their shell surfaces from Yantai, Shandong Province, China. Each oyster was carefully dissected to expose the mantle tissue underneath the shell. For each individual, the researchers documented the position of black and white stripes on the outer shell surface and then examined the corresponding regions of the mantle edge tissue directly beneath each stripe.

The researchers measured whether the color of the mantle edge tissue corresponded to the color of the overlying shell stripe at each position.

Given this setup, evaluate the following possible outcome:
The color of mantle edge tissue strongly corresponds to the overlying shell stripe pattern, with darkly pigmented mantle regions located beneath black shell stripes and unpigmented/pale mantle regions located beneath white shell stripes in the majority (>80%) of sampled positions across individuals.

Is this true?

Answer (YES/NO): YES